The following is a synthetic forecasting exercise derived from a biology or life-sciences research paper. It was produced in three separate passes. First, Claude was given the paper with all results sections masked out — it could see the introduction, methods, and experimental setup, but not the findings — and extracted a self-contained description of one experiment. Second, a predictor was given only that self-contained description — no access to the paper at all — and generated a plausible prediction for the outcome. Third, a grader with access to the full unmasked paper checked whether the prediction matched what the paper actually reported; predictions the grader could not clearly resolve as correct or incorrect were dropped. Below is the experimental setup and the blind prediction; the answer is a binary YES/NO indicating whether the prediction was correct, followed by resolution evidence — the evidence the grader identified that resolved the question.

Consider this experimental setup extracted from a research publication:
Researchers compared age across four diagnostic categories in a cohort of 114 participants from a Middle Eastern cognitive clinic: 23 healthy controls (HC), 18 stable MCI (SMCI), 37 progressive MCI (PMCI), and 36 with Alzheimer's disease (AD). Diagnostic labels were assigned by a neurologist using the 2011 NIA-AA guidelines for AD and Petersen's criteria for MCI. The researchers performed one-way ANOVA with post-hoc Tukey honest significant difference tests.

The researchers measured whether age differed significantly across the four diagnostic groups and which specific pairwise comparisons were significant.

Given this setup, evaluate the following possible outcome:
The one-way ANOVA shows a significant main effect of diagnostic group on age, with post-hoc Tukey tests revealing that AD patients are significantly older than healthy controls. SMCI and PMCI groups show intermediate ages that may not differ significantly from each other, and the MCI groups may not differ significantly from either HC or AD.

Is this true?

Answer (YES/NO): NO